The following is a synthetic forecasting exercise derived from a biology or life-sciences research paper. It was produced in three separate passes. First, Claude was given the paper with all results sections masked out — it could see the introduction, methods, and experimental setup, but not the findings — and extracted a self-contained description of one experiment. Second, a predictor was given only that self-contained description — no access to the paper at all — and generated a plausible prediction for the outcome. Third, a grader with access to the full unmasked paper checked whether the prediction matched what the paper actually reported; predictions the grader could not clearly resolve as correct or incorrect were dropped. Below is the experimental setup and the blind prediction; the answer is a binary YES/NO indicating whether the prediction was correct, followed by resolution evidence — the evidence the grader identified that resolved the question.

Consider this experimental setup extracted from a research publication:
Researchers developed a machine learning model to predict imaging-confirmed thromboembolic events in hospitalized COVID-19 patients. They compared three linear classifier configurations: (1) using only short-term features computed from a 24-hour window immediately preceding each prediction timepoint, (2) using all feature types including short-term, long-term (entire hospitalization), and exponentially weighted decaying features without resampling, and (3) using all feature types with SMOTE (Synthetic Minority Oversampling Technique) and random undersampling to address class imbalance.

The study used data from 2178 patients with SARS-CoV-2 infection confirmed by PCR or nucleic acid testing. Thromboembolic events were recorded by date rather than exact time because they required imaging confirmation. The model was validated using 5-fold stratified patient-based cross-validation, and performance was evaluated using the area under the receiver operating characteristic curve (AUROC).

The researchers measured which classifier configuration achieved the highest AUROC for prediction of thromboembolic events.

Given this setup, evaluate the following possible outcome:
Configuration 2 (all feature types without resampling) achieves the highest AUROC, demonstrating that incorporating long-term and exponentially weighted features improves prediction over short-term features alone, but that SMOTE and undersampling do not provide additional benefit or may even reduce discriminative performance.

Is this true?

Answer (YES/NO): YES